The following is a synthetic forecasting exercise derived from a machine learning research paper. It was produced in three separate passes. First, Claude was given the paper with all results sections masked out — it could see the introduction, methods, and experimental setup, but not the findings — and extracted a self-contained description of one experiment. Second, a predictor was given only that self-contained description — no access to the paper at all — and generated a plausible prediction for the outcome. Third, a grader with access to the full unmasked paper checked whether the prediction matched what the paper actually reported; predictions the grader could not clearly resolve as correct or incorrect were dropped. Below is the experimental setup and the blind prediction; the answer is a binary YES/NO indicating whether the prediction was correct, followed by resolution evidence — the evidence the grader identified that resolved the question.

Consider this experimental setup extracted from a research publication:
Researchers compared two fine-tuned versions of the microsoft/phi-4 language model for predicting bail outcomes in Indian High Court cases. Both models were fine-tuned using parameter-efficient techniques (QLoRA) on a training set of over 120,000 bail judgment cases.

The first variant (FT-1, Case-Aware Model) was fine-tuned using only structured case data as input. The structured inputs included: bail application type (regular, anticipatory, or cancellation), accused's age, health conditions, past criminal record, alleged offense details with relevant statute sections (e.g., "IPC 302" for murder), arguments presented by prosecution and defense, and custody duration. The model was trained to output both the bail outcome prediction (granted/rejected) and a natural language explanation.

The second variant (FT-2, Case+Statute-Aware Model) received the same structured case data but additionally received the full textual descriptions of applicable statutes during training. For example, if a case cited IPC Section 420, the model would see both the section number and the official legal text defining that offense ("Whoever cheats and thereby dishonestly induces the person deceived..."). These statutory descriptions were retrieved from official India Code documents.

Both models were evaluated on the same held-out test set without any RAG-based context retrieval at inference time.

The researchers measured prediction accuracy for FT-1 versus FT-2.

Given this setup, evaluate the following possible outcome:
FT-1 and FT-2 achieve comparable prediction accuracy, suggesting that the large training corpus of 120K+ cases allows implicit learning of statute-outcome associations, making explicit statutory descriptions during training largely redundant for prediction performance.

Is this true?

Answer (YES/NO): NO